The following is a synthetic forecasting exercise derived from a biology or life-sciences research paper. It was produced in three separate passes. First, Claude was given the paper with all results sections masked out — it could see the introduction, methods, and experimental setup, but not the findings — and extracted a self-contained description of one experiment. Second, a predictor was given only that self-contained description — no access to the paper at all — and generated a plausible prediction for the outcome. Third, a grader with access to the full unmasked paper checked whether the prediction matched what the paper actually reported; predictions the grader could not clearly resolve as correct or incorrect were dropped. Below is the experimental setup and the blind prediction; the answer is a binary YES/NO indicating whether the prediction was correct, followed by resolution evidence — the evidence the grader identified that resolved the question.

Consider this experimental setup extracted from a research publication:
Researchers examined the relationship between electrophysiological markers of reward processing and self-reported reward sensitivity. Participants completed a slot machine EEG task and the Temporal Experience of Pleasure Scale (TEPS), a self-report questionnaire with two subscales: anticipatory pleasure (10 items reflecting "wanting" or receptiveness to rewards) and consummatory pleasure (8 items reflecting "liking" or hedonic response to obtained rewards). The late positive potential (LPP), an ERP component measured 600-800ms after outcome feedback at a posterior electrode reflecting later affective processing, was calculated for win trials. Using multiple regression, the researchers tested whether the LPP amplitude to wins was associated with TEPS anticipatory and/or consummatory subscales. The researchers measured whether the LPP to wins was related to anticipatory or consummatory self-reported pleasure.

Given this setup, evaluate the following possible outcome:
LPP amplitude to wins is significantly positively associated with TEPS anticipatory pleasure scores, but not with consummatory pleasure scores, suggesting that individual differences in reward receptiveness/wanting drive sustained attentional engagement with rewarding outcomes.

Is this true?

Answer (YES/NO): NO